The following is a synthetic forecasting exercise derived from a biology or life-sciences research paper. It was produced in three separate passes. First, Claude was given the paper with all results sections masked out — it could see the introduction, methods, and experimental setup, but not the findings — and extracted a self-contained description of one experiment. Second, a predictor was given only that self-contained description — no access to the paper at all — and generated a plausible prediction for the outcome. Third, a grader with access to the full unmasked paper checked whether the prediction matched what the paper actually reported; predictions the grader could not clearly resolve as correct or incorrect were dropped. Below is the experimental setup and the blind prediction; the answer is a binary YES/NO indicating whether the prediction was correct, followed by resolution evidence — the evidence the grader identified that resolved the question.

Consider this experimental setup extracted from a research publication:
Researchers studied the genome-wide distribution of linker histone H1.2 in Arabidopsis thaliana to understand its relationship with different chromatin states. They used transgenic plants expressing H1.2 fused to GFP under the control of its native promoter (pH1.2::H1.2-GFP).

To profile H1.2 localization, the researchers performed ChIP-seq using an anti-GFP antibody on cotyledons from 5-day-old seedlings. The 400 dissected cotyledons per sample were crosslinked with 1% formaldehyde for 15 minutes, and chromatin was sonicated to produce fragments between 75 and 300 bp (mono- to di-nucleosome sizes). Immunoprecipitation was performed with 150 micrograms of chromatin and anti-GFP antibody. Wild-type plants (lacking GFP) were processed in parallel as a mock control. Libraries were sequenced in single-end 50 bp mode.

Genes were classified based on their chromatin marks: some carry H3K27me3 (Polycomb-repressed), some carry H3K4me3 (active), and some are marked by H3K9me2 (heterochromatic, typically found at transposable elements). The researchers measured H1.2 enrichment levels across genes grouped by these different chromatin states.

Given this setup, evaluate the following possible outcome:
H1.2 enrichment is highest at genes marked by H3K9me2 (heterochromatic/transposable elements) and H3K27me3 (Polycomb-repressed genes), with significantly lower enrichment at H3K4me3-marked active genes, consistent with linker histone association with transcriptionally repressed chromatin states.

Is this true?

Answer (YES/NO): NO